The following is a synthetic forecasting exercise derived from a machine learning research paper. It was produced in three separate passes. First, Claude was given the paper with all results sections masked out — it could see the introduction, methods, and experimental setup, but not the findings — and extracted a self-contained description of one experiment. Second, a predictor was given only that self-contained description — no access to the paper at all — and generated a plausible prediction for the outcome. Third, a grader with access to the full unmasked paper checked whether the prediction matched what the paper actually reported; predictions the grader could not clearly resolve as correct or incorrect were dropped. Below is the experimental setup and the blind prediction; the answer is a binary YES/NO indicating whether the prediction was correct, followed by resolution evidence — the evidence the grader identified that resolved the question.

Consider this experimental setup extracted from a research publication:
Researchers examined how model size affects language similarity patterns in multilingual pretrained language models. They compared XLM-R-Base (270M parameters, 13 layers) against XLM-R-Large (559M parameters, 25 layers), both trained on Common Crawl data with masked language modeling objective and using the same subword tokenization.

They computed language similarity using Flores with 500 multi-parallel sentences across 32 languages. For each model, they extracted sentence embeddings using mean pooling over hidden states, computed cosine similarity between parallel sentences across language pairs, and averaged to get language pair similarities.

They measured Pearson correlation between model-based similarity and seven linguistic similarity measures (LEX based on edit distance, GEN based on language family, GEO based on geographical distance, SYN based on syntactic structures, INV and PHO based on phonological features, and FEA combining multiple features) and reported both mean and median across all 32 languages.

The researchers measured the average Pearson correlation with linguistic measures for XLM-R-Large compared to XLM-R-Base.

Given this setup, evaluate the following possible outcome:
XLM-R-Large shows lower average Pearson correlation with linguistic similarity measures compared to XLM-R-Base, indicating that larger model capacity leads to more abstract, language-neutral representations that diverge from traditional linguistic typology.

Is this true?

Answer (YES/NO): NO